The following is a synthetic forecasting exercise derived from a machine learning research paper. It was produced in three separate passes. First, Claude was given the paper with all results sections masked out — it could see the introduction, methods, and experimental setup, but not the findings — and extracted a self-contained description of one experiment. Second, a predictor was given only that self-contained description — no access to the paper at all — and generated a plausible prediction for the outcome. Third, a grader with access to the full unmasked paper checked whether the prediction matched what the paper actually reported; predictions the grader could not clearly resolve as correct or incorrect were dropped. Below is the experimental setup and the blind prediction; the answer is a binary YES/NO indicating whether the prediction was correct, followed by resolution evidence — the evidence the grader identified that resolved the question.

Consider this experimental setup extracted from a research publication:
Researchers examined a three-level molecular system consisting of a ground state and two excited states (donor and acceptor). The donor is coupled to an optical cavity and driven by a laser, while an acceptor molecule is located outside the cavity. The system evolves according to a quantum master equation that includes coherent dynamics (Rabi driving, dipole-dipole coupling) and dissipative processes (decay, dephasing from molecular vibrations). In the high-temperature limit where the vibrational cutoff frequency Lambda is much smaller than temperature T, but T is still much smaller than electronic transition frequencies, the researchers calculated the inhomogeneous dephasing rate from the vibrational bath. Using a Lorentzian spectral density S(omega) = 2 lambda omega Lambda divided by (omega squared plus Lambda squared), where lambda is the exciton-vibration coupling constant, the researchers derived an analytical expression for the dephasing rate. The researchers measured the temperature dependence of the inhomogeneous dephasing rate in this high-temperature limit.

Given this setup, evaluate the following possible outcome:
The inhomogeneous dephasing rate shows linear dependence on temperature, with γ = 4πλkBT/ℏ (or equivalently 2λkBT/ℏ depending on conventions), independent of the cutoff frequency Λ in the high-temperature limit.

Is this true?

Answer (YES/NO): NO